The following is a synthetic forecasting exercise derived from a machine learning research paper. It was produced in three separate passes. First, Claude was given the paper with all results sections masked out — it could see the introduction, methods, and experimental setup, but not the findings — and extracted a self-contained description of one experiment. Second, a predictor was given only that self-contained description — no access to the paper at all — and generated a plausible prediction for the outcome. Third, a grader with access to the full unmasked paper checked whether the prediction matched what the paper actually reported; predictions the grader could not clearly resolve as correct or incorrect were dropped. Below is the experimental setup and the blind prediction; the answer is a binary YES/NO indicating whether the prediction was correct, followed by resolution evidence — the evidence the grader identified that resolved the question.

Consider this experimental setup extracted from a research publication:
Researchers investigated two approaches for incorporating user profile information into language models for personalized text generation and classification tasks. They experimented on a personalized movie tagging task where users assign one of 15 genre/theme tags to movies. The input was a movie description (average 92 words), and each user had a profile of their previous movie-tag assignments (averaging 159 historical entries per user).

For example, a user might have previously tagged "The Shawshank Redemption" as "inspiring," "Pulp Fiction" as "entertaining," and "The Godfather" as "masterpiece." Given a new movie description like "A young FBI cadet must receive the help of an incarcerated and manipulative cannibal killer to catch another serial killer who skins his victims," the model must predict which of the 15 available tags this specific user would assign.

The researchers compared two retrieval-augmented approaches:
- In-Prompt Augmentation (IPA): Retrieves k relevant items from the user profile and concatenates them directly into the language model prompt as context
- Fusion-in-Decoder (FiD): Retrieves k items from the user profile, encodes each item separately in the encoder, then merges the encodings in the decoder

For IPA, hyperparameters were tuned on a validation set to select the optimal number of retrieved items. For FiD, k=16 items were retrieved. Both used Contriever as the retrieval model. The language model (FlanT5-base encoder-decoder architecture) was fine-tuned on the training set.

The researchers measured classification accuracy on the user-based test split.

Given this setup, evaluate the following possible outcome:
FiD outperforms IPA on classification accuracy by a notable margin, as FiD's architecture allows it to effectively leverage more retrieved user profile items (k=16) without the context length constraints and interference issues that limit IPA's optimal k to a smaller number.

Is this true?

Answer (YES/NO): YES